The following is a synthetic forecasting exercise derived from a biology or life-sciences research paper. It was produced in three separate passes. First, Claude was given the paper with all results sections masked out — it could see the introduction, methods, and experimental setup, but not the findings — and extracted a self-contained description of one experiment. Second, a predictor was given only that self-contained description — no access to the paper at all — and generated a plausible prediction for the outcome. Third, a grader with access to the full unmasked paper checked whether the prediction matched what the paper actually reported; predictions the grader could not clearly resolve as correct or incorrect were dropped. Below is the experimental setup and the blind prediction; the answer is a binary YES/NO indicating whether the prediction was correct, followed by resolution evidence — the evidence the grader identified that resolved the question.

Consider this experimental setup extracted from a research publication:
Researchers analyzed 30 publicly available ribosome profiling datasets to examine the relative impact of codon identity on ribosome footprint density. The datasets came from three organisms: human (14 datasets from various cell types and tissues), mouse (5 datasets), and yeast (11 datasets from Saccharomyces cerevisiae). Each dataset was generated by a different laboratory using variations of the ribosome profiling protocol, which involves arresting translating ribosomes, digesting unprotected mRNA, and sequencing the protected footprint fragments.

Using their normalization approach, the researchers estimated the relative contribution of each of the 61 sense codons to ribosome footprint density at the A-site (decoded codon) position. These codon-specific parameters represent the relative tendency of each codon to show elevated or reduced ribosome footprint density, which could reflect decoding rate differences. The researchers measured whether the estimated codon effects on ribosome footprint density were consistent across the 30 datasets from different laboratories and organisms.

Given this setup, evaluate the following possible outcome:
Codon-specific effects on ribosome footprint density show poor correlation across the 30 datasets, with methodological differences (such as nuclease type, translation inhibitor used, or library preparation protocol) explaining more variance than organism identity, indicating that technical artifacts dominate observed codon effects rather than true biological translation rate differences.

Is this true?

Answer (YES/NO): YES